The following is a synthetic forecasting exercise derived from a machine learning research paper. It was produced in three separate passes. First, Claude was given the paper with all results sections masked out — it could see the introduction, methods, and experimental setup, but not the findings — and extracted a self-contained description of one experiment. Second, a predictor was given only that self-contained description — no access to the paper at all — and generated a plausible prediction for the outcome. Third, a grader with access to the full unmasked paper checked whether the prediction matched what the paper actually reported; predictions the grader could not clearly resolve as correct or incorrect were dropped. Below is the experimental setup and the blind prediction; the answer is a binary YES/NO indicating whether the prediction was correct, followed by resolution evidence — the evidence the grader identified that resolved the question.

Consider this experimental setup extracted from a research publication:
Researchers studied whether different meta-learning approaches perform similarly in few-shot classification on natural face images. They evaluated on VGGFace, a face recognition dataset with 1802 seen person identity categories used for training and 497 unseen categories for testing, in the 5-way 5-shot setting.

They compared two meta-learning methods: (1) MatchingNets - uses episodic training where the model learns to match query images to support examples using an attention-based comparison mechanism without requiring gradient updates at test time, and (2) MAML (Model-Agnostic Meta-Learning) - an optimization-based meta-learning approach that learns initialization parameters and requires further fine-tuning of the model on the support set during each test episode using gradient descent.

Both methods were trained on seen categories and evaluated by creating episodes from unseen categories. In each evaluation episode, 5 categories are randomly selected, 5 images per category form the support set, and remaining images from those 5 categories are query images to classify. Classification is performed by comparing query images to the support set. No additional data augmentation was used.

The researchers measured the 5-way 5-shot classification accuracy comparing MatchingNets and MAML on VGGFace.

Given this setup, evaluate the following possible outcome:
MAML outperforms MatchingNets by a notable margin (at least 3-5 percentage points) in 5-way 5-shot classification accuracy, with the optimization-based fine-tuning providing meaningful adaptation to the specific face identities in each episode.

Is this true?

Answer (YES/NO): NO